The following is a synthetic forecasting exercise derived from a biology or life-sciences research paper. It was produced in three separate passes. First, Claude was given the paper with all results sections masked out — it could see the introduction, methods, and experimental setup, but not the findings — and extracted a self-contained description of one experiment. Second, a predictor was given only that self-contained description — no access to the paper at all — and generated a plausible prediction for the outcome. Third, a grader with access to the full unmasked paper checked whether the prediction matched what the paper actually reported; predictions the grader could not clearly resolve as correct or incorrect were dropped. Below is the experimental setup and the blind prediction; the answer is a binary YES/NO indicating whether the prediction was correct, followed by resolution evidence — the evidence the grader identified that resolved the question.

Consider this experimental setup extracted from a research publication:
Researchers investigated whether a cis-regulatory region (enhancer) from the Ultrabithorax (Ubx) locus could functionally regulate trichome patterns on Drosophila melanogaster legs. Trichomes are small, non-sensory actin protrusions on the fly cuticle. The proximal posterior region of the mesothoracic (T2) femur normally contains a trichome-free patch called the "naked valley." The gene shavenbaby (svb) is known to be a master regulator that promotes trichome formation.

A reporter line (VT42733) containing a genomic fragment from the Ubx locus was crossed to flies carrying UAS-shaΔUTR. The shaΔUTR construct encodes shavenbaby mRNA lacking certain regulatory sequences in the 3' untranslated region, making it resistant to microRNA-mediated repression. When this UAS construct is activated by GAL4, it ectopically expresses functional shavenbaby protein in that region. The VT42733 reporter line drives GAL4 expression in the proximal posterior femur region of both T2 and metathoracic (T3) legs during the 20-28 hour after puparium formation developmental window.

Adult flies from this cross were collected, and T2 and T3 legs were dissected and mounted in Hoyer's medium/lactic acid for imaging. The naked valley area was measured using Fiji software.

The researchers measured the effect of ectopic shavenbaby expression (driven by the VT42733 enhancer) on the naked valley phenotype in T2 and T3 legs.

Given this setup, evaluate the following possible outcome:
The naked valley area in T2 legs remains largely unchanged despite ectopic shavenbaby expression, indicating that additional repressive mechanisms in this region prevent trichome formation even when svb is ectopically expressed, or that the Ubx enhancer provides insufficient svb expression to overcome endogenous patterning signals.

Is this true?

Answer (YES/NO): NO